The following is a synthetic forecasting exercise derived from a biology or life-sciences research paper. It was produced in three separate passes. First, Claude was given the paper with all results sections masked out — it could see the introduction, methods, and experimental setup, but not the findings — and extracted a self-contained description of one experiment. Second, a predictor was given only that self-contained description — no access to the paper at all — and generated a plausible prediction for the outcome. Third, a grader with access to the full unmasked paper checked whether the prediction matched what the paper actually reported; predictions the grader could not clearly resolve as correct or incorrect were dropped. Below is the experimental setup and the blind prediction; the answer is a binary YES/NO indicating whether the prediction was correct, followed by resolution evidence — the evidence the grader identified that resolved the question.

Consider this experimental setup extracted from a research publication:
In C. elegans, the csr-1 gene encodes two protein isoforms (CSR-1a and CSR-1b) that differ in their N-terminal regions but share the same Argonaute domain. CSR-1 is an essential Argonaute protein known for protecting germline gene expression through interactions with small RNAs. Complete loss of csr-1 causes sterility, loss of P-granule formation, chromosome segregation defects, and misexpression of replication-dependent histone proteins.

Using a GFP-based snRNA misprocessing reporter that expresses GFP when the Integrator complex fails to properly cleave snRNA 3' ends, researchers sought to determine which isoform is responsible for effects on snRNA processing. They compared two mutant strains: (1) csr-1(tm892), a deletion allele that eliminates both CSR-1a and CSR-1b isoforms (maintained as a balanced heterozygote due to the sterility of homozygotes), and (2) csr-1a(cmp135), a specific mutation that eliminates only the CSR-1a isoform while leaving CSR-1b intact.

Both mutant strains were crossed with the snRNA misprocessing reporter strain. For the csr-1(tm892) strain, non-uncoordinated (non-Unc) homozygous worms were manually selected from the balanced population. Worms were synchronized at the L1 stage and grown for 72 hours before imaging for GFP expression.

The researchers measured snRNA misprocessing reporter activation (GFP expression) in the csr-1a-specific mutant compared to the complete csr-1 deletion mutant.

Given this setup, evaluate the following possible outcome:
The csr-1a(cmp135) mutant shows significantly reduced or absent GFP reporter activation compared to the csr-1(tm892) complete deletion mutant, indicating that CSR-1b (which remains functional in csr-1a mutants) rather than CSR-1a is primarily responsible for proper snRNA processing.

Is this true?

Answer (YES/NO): YES